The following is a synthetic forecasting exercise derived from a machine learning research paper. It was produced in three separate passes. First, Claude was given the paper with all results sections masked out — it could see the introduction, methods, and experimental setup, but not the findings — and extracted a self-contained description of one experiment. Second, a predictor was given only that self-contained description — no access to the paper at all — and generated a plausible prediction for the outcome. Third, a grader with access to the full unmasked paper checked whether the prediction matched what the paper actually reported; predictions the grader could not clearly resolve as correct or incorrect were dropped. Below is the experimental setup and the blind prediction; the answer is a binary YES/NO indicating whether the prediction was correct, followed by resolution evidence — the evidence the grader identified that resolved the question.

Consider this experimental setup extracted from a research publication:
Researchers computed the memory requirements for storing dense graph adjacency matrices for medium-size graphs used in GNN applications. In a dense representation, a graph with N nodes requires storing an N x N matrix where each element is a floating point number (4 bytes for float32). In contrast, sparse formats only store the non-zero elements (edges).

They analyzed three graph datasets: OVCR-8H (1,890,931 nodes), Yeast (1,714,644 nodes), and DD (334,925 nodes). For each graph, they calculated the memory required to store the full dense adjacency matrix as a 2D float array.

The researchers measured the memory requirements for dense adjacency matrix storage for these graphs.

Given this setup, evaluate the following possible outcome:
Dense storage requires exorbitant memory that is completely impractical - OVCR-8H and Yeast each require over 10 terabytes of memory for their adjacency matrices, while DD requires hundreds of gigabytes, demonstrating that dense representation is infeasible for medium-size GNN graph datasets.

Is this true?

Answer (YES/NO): YES